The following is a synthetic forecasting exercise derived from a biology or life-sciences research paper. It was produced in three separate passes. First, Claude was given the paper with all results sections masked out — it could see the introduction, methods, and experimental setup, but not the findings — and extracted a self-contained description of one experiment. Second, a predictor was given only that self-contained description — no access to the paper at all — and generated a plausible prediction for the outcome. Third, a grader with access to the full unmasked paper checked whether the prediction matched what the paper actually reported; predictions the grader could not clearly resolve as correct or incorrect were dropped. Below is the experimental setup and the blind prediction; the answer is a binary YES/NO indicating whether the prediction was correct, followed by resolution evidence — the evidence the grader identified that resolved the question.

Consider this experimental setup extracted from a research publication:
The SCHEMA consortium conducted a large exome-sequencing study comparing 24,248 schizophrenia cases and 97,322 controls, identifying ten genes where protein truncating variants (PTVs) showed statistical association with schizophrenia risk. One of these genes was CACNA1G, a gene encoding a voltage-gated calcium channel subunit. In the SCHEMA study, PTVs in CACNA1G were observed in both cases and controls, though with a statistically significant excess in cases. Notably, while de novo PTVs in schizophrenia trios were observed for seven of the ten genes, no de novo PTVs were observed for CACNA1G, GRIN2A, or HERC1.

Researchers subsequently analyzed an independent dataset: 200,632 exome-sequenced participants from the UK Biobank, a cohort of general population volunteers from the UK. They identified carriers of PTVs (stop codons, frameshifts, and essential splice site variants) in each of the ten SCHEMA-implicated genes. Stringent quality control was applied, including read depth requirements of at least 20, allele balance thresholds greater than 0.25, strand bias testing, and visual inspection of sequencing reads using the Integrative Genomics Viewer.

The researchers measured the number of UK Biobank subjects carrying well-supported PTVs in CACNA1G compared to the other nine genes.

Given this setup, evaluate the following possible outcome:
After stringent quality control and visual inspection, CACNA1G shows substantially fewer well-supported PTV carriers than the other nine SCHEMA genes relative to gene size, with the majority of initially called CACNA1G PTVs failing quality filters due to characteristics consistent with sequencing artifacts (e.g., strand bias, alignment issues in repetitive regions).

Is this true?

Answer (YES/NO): NO